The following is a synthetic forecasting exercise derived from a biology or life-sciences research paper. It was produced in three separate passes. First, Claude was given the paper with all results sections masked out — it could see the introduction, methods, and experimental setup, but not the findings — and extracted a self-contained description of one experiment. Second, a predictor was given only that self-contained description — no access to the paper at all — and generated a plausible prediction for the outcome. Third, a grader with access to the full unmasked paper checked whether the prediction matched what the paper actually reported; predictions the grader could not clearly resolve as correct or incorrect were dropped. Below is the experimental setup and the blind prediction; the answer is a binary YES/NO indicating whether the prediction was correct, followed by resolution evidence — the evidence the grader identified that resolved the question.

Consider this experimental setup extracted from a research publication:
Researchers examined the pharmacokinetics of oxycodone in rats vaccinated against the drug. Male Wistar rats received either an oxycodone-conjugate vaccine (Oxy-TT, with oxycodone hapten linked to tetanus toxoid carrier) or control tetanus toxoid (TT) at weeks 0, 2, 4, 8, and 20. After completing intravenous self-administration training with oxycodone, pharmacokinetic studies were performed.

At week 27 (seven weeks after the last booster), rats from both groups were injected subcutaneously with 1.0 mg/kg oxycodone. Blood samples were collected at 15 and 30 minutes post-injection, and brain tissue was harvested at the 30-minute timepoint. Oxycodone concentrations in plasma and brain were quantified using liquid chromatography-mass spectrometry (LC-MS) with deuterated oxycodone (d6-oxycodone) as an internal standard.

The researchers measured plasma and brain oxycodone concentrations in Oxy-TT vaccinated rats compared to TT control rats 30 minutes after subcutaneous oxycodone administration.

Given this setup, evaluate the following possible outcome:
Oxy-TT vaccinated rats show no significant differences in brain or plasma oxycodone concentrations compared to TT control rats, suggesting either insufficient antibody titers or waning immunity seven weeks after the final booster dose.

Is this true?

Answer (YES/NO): NO